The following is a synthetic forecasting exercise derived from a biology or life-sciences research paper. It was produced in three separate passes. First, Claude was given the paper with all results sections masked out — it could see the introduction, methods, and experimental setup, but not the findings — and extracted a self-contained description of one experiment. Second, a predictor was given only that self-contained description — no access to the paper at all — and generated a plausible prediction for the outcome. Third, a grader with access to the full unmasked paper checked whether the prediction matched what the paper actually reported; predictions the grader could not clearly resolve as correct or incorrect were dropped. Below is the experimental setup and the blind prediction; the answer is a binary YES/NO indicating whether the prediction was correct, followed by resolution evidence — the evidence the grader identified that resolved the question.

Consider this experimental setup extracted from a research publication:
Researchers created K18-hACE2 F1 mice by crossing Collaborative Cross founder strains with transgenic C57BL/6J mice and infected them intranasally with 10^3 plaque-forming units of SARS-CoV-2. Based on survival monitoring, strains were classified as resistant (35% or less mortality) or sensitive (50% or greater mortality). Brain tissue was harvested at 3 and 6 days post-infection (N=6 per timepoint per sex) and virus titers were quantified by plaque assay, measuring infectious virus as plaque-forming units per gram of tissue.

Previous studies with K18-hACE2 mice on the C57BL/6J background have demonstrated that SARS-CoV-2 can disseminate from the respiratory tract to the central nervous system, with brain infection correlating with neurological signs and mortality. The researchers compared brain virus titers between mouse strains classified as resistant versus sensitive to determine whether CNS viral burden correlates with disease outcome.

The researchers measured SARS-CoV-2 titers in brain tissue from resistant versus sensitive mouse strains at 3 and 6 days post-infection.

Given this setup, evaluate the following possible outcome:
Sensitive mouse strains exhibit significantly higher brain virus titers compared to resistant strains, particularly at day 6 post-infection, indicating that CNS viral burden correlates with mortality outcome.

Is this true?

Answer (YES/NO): YES